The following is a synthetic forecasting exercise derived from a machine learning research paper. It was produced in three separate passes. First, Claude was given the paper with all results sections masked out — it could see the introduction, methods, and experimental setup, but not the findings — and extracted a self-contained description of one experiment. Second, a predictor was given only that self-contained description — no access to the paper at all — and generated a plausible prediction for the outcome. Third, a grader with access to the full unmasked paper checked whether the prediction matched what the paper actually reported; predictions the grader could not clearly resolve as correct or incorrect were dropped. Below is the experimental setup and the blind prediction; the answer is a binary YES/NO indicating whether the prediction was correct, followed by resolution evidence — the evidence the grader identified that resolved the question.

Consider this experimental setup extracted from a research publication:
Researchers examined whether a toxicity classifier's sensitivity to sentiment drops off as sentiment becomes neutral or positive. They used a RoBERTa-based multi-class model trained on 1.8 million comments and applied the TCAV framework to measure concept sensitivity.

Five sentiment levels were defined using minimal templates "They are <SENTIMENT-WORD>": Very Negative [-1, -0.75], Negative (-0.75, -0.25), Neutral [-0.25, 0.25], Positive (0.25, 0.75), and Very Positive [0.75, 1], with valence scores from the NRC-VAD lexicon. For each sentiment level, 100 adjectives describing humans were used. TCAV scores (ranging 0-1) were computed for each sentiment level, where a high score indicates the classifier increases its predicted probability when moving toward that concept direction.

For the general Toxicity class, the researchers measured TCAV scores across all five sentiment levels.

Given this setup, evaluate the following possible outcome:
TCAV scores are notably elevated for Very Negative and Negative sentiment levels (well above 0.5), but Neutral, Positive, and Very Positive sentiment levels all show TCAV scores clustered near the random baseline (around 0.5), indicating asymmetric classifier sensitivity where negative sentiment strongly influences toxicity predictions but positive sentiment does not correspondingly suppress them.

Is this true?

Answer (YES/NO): NO